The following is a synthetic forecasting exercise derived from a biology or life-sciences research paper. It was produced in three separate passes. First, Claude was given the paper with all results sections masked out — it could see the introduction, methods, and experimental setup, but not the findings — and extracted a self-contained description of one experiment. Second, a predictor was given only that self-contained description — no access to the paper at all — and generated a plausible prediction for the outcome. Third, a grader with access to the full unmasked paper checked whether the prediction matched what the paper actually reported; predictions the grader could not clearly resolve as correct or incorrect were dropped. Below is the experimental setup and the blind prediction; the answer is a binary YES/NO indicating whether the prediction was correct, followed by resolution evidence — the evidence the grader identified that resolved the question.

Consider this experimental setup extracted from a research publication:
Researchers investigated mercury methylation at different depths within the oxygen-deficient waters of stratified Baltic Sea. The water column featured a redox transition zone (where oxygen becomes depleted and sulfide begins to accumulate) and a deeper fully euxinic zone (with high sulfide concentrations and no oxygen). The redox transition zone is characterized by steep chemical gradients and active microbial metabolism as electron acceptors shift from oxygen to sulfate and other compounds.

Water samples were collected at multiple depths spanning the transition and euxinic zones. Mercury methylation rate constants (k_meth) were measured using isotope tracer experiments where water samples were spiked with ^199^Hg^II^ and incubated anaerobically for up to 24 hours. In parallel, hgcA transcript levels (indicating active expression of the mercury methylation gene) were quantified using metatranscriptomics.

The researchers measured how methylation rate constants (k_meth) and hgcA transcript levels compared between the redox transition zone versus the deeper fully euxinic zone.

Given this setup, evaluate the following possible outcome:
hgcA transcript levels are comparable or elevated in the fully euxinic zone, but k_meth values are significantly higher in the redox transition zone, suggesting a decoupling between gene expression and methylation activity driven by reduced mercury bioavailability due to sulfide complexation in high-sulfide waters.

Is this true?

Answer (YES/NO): NO